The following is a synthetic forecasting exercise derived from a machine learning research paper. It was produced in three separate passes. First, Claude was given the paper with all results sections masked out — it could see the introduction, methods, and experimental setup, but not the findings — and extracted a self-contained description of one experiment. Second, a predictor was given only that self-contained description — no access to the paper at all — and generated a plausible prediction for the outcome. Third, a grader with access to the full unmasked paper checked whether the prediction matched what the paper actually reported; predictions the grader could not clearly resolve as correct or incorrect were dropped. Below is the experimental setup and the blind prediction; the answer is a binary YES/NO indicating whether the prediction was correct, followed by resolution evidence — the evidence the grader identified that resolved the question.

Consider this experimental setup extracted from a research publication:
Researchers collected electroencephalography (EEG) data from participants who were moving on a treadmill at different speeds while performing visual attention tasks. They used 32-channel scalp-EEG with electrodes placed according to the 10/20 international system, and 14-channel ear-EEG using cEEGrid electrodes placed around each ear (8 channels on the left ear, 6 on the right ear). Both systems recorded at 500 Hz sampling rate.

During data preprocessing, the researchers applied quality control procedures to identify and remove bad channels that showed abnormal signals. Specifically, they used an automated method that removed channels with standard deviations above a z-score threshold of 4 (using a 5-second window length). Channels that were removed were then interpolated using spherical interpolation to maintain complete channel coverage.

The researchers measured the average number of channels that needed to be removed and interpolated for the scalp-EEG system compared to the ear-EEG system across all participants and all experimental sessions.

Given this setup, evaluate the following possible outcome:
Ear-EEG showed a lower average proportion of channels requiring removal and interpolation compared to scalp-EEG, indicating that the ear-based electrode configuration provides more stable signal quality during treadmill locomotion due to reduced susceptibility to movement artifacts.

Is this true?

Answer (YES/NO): NO